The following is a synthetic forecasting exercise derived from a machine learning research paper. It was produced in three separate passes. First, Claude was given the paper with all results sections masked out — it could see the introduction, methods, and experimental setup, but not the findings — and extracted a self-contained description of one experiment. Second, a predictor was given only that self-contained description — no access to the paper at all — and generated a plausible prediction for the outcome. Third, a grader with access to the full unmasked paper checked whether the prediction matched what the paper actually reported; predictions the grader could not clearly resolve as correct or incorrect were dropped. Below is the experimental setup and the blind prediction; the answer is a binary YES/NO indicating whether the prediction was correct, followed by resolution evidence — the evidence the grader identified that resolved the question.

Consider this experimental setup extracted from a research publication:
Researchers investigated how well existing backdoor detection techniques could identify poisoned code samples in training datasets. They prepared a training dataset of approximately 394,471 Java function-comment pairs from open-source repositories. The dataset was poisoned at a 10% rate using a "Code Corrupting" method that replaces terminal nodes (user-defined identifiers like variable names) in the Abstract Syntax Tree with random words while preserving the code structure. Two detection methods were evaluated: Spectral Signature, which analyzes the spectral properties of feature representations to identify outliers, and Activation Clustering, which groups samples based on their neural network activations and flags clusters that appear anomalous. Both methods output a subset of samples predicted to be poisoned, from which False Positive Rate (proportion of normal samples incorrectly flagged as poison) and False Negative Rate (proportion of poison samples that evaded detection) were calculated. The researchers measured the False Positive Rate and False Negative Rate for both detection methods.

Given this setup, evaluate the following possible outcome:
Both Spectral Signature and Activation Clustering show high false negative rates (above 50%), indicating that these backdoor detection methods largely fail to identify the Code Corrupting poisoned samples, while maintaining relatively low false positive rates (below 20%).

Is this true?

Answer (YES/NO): NO